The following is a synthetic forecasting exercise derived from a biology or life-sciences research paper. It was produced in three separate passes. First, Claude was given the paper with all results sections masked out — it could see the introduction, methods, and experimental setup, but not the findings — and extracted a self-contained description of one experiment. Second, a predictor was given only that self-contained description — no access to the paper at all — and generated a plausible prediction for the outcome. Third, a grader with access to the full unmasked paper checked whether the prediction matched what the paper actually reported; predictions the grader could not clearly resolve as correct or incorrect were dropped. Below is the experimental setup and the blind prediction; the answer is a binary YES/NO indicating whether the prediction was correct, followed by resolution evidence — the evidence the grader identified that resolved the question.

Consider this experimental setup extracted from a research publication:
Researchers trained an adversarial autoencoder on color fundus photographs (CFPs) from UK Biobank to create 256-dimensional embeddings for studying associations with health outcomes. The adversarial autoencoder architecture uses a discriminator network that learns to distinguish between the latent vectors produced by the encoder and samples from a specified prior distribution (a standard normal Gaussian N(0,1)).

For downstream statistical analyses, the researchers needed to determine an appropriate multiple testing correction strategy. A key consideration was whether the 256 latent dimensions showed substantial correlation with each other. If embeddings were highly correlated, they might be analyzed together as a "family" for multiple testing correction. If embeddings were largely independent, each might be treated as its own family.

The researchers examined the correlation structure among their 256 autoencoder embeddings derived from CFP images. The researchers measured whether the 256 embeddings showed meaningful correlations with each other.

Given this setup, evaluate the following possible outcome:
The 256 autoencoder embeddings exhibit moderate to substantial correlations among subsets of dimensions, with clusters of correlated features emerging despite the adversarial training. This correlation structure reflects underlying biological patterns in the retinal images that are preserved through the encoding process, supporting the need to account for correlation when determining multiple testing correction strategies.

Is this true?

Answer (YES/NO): NO